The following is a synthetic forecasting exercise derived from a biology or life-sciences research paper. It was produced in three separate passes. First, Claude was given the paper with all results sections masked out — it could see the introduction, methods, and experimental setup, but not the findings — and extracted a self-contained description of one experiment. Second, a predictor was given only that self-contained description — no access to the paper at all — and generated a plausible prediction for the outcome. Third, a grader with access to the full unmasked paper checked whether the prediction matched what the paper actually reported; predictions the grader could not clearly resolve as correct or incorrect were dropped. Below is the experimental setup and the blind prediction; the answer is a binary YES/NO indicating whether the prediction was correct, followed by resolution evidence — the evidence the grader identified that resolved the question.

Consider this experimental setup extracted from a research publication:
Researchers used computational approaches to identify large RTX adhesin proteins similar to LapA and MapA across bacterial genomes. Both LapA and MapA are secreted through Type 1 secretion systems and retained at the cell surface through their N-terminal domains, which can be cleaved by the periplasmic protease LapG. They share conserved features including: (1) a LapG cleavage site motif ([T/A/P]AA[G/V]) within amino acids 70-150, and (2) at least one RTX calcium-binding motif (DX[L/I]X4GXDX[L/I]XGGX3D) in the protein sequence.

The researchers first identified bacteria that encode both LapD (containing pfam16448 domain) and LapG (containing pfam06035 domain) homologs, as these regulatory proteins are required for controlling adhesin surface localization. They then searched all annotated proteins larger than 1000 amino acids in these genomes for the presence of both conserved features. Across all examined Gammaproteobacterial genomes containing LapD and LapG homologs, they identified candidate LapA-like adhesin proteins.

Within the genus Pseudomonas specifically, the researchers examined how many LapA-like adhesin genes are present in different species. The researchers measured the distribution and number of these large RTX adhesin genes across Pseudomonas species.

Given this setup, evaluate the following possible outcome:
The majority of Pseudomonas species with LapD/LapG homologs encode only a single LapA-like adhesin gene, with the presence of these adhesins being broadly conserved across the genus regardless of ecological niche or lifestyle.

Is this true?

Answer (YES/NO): NO